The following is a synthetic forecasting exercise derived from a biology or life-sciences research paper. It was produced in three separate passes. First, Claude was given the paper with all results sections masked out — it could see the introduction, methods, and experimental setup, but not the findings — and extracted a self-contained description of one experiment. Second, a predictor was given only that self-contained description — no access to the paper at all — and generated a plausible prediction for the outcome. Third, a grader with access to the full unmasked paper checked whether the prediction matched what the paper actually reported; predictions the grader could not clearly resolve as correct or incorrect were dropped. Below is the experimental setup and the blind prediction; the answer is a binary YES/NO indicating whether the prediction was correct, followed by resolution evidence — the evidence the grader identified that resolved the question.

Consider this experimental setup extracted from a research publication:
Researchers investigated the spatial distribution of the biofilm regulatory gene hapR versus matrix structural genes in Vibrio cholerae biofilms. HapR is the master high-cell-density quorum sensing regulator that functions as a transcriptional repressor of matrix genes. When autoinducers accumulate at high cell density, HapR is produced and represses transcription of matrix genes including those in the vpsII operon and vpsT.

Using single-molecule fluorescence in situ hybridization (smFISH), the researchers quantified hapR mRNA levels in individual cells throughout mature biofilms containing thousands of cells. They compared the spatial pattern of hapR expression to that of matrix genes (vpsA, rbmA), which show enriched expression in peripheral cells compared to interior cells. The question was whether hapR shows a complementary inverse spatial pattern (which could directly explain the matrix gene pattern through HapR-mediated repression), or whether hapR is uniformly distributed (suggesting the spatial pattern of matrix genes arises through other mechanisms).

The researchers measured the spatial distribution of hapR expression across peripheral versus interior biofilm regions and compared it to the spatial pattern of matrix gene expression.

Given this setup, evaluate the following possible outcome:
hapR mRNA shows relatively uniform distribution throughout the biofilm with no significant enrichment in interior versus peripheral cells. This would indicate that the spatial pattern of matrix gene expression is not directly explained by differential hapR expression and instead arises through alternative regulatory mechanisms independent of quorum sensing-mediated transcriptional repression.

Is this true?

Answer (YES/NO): YES